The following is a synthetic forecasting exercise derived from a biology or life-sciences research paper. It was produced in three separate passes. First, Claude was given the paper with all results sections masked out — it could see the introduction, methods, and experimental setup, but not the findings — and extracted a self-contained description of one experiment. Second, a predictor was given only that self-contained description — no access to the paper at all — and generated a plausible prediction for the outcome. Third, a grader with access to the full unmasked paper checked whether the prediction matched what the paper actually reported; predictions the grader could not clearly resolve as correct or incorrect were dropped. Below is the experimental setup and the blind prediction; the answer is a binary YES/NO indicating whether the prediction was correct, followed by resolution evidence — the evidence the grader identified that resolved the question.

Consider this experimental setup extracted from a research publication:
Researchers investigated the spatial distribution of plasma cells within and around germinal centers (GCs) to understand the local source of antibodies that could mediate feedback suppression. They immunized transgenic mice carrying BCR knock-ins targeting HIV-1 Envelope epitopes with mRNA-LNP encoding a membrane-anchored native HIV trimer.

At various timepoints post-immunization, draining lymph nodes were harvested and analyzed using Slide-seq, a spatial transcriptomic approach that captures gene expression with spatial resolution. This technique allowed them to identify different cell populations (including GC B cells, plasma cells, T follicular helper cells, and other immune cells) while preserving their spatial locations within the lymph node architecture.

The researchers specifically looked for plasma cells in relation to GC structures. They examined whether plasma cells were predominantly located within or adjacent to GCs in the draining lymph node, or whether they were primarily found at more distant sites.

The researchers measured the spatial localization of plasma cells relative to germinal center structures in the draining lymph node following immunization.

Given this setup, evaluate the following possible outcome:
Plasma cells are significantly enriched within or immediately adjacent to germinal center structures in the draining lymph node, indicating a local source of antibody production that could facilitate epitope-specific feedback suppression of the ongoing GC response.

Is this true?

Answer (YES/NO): YES